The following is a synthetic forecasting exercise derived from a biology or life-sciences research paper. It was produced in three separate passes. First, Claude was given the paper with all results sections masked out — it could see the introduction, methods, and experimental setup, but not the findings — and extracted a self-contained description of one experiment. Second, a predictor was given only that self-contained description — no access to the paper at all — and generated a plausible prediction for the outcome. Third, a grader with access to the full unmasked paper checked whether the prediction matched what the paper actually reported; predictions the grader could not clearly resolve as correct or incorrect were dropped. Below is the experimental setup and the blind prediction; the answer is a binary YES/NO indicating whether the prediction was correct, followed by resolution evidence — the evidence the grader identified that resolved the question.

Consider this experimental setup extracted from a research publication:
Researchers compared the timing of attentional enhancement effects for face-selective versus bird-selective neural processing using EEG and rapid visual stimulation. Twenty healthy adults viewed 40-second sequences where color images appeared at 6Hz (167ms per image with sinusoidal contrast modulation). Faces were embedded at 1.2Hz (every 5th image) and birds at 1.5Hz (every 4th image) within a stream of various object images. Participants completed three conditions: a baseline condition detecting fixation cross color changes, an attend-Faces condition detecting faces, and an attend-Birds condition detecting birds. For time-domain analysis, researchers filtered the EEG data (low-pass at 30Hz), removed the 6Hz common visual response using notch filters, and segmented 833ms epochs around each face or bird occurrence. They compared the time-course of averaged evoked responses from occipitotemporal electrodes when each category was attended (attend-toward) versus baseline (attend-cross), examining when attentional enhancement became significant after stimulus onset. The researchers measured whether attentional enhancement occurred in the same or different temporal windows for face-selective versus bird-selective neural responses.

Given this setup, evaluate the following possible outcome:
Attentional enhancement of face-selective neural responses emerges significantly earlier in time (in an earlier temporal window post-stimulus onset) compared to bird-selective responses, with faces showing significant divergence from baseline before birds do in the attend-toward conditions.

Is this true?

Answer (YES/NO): NO